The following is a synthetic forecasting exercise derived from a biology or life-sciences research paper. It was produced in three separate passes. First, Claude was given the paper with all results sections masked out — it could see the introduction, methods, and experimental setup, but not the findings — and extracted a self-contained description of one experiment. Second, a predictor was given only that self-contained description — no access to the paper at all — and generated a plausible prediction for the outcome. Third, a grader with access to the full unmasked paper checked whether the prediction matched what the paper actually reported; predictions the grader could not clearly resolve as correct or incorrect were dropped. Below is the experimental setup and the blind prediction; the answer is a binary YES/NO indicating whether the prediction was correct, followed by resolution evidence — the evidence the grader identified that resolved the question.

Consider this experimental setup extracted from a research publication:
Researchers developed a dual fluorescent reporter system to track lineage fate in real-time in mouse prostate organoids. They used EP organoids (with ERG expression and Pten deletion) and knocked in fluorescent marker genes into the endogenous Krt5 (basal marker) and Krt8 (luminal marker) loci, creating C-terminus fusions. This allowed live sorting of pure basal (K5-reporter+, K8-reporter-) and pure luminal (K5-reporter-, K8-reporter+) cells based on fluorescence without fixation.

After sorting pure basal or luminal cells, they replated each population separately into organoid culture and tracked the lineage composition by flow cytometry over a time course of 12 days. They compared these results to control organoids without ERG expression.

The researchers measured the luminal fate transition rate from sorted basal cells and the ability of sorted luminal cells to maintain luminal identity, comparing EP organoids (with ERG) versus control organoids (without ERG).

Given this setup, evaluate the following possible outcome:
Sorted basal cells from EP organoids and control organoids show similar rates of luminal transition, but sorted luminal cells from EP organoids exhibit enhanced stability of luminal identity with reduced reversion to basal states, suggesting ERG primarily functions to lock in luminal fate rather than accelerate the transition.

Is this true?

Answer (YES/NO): NO